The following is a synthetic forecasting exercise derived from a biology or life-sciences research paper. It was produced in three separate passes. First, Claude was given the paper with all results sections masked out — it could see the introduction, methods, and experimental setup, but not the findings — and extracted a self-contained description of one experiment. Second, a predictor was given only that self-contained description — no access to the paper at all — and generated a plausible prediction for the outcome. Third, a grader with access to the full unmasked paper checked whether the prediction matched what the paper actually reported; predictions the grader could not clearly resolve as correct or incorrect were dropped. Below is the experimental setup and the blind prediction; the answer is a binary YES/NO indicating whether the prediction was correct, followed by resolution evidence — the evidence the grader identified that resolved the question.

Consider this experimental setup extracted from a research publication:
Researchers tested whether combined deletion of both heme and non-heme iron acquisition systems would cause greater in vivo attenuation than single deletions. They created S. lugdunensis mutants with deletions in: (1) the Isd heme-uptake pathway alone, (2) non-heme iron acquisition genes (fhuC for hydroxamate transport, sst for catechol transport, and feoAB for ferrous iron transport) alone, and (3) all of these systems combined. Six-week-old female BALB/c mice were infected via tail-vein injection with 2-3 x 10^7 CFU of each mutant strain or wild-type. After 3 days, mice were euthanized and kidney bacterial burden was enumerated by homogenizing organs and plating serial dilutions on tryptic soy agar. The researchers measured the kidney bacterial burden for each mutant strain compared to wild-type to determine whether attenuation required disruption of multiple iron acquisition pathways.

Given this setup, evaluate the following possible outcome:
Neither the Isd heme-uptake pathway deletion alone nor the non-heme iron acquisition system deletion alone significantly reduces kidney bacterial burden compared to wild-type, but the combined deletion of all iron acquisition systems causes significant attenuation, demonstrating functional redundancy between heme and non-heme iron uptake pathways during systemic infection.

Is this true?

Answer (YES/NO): YES